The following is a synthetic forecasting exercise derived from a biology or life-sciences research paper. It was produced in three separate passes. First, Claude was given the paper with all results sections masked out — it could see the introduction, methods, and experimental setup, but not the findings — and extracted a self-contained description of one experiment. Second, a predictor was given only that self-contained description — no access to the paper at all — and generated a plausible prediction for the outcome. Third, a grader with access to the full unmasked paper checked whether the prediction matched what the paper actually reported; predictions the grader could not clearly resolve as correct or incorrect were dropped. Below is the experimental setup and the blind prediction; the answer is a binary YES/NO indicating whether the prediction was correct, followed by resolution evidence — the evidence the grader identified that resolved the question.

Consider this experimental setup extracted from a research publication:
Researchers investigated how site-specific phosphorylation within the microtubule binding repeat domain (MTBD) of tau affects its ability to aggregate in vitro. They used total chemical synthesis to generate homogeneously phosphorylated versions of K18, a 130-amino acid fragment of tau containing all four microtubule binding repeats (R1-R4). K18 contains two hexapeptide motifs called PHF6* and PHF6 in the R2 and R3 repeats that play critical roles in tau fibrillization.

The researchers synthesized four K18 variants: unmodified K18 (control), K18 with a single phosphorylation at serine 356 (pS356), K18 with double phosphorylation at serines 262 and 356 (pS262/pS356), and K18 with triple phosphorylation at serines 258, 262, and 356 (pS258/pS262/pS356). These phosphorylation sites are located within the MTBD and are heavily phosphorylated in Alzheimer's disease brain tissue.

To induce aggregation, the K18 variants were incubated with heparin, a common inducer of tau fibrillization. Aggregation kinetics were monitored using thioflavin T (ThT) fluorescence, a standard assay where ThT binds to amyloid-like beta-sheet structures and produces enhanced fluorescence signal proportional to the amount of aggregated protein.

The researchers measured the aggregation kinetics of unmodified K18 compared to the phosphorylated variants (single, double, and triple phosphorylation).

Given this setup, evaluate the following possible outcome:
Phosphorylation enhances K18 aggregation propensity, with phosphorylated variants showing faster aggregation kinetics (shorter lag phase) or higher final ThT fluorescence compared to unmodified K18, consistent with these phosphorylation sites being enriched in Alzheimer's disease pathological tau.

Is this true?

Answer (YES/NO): NO